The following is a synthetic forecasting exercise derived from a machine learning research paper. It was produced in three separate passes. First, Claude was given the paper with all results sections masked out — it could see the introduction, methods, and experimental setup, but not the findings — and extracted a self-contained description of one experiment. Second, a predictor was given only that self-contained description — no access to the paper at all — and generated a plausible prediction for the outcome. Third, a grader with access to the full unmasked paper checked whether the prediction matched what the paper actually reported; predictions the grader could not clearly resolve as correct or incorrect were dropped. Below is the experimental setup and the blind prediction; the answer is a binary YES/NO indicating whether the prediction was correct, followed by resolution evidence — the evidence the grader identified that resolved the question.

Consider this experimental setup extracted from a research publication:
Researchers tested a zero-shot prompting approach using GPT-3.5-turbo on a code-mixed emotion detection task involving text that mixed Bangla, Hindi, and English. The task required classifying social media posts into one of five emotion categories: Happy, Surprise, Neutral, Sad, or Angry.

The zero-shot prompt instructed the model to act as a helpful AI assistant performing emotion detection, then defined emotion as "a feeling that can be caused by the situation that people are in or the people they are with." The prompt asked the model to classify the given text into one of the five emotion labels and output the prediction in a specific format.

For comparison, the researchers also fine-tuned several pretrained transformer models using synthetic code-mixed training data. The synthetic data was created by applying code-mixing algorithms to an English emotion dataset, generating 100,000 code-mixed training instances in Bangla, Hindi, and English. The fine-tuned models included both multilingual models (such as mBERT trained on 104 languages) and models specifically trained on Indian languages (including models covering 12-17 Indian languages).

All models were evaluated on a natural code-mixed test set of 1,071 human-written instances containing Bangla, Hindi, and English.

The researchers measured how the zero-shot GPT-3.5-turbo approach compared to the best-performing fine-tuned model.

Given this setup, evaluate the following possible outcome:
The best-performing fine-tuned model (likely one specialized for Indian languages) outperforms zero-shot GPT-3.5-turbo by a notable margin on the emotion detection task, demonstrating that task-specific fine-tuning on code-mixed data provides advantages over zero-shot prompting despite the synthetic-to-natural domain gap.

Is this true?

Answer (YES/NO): NO